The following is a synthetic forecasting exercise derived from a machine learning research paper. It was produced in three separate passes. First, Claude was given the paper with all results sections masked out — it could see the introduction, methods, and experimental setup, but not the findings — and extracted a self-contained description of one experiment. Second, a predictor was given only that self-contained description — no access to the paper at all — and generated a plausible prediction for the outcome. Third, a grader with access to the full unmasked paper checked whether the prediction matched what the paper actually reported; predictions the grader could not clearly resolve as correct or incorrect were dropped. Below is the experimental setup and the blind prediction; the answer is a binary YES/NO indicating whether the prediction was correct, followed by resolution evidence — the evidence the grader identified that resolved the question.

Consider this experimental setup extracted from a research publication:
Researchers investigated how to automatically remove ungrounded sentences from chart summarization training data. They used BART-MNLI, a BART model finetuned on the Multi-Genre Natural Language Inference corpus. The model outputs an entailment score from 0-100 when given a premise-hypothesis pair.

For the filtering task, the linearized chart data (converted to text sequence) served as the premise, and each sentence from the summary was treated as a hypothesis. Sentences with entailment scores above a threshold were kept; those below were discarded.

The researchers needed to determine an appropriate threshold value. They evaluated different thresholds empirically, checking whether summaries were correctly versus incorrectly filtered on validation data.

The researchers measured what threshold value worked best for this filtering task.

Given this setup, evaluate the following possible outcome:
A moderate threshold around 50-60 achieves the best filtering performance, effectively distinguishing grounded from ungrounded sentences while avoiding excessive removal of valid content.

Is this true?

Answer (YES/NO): NO